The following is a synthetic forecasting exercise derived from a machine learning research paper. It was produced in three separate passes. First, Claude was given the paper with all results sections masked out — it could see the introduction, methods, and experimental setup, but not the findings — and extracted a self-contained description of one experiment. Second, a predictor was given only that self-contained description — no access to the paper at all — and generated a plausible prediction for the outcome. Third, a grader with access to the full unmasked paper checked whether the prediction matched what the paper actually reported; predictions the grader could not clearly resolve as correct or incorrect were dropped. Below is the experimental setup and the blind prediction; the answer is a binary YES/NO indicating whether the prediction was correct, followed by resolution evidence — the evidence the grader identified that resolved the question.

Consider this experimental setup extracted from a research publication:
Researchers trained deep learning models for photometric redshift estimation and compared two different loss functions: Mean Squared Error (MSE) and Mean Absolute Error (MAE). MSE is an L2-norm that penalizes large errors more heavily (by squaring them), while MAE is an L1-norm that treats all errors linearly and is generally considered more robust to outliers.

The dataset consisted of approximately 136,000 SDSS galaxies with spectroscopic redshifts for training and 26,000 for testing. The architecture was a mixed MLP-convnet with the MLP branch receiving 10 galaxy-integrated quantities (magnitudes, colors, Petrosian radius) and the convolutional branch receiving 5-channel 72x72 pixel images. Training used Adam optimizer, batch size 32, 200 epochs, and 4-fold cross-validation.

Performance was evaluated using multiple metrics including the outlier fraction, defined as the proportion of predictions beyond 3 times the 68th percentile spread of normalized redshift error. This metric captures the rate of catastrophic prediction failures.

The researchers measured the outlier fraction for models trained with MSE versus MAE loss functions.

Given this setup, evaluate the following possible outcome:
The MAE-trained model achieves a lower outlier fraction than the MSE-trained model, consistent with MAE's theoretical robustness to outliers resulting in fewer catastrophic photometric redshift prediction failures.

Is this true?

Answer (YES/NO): YES